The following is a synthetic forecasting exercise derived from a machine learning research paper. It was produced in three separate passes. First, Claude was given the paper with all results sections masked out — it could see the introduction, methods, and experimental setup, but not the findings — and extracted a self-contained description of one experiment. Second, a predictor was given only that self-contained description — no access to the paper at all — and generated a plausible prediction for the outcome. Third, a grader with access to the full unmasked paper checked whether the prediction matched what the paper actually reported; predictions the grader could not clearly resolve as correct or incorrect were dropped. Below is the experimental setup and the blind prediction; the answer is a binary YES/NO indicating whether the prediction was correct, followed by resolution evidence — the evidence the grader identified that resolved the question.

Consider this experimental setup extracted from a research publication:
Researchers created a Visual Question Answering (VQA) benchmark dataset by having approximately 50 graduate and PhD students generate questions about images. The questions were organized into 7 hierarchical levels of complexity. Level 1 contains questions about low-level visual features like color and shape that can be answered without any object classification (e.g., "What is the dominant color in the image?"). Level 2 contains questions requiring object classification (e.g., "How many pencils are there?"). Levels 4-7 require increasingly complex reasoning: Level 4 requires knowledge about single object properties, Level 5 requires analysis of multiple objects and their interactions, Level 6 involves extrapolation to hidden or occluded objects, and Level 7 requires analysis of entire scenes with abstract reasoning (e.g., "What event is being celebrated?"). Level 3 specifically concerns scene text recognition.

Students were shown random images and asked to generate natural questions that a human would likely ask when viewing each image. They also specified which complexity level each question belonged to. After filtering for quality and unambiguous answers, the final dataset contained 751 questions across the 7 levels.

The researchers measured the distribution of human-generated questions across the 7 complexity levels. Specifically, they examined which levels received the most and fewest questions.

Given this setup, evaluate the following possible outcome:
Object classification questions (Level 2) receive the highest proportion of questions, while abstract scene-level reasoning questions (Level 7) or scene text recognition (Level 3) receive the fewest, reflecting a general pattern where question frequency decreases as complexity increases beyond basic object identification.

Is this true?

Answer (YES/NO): NO